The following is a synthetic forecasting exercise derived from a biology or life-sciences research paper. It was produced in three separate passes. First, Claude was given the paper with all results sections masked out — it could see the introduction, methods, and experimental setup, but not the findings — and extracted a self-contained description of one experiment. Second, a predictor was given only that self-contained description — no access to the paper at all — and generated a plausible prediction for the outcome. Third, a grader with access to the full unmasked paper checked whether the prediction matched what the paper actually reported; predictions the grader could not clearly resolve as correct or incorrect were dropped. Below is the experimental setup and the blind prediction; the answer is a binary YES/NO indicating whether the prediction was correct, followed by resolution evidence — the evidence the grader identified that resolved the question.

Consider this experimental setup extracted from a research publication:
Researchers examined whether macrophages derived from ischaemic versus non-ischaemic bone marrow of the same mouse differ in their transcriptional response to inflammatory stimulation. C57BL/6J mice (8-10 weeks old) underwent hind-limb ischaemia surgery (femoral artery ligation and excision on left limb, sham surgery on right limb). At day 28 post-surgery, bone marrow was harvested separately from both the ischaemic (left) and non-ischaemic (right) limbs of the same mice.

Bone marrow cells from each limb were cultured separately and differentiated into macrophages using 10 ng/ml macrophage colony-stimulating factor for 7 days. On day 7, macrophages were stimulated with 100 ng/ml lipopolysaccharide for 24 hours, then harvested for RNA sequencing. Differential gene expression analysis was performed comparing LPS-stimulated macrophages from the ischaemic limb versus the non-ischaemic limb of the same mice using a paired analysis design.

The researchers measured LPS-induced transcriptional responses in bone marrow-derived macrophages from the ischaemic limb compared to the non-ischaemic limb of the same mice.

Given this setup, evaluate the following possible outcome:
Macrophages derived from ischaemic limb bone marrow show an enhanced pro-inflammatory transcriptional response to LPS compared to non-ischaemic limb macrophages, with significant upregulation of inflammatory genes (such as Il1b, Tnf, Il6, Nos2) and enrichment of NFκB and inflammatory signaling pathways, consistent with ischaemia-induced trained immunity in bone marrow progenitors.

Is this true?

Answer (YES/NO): NO